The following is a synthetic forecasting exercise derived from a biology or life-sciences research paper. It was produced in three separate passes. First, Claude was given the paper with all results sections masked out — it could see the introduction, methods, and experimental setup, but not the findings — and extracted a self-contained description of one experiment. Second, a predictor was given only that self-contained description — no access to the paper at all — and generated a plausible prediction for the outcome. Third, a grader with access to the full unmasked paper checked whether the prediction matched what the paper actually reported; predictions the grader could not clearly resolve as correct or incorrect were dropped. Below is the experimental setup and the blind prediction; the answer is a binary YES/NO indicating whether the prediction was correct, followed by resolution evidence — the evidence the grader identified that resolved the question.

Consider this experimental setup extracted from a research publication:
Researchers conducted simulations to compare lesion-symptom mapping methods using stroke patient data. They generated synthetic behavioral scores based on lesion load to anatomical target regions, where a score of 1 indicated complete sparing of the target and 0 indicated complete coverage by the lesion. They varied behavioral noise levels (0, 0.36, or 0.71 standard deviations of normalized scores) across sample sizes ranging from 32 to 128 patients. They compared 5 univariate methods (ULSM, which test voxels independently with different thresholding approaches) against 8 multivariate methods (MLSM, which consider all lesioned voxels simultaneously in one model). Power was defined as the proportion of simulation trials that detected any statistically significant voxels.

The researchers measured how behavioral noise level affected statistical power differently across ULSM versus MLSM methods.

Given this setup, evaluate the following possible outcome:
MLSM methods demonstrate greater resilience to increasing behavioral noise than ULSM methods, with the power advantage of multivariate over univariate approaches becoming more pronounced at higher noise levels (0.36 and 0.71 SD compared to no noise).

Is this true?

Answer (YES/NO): NO